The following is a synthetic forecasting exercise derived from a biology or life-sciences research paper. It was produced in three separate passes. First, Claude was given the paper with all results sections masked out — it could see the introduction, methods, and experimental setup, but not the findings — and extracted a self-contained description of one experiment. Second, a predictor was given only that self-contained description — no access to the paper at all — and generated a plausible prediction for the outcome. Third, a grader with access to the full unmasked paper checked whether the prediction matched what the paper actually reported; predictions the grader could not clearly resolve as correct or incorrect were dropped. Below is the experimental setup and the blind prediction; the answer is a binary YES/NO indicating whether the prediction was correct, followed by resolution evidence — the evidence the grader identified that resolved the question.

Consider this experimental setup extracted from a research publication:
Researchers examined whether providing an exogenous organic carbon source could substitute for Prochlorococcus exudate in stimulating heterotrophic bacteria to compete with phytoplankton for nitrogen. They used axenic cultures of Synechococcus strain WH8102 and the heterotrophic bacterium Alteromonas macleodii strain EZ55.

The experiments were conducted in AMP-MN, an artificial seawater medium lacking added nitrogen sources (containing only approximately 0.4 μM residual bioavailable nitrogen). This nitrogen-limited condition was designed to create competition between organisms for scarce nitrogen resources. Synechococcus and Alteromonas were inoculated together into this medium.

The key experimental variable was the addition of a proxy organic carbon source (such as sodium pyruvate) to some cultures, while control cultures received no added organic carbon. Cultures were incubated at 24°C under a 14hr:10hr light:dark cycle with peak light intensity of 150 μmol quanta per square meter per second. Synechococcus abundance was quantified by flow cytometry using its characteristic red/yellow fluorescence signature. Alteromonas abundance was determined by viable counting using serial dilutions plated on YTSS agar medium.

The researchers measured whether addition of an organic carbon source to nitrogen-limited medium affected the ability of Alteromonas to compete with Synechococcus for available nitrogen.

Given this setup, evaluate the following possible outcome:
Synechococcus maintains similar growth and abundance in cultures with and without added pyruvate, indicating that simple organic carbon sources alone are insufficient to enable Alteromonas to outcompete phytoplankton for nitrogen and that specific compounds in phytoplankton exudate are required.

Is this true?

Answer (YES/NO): NO